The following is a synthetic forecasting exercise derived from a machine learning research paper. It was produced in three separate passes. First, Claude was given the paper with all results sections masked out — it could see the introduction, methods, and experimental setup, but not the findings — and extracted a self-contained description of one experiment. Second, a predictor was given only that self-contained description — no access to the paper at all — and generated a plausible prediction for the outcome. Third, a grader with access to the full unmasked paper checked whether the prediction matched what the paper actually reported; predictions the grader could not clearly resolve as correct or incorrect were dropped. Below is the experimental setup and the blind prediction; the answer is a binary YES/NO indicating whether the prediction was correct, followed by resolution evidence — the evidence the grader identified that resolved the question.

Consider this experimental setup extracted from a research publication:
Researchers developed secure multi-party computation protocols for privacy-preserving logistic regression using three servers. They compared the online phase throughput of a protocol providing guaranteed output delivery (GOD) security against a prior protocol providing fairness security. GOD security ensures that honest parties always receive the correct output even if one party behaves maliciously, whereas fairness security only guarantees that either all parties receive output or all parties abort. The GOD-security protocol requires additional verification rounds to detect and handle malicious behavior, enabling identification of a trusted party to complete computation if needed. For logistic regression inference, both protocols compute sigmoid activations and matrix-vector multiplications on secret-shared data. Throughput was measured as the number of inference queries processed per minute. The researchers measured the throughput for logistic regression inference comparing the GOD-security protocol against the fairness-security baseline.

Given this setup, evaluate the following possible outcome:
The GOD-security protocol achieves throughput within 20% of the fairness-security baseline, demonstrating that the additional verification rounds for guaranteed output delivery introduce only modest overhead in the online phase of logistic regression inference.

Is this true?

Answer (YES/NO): NO